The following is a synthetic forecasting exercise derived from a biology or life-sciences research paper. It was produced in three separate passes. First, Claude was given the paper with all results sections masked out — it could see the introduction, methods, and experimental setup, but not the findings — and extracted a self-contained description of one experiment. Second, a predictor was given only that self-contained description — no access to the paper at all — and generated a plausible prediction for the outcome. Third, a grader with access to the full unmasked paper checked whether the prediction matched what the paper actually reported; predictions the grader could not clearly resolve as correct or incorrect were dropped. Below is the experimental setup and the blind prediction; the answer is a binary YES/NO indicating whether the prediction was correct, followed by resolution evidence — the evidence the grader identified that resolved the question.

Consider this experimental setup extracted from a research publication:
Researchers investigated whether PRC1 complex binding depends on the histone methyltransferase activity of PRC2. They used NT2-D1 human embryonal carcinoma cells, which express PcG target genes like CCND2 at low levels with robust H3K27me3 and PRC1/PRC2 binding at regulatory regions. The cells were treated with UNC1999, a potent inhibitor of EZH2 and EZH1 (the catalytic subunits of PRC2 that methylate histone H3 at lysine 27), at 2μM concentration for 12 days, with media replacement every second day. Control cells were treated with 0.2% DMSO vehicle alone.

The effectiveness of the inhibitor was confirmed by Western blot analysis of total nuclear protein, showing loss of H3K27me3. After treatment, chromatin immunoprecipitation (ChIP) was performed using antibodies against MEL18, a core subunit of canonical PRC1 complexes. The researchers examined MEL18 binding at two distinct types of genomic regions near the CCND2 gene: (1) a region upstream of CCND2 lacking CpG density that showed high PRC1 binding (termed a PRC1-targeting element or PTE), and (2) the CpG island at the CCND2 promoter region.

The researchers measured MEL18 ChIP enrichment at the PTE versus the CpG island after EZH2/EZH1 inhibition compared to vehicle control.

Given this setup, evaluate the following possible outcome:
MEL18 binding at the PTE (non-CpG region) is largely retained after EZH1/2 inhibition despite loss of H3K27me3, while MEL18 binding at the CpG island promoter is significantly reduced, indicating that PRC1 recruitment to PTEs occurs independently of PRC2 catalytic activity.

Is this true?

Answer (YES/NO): NO